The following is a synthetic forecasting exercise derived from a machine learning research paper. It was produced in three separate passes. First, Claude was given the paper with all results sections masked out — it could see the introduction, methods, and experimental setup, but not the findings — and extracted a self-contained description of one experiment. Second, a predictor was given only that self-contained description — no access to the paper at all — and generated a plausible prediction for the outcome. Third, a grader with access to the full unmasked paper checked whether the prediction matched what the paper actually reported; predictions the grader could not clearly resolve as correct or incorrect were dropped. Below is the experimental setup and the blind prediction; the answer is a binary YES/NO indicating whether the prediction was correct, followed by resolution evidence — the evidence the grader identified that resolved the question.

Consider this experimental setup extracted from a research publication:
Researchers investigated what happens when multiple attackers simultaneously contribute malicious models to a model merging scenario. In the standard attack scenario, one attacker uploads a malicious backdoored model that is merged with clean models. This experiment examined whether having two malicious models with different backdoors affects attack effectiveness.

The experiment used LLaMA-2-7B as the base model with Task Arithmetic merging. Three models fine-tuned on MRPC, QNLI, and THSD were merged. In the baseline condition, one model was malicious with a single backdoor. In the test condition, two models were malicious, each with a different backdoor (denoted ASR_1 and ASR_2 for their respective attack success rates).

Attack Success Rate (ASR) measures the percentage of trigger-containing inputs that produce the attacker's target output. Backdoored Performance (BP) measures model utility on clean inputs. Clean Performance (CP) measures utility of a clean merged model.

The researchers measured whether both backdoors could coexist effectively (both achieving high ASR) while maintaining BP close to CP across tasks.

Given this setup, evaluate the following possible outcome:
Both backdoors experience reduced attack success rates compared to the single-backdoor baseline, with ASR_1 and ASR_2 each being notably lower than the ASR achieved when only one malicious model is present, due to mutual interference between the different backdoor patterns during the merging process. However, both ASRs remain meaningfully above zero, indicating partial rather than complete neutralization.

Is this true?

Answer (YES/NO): YES